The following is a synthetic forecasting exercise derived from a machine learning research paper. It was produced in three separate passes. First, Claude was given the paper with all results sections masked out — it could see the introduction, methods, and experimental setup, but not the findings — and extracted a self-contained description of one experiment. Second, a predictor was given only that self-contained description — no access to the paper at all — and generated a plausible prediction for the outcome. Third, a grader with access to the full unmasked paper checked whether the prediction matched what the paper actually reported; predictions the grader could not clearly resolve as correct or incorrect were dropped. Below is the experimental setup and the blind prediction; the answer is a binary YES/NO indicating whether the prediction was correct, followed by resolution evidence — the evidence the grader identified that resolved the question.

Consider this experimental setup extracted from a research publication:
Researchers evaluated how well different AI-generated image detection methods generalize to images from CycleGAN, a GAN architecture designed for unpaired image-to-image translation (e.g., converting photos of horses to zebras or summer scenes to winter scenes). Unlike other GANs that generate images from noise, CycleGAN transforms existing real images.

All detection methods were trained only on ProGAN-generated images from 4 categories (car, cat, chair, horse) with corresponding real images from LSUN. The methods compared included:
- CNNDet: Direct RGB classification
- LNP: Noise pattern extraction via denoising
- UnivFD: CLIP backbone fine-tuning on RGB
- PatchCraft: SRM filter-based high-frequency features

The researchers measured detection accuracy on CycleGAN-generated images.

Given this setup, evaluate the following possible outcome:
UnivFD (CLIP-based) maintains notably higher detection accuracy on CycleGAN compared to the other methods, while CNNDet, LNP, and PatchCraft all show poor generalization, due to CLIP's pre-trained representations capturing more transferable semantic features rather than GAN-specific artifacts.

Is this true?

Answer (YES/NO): NO